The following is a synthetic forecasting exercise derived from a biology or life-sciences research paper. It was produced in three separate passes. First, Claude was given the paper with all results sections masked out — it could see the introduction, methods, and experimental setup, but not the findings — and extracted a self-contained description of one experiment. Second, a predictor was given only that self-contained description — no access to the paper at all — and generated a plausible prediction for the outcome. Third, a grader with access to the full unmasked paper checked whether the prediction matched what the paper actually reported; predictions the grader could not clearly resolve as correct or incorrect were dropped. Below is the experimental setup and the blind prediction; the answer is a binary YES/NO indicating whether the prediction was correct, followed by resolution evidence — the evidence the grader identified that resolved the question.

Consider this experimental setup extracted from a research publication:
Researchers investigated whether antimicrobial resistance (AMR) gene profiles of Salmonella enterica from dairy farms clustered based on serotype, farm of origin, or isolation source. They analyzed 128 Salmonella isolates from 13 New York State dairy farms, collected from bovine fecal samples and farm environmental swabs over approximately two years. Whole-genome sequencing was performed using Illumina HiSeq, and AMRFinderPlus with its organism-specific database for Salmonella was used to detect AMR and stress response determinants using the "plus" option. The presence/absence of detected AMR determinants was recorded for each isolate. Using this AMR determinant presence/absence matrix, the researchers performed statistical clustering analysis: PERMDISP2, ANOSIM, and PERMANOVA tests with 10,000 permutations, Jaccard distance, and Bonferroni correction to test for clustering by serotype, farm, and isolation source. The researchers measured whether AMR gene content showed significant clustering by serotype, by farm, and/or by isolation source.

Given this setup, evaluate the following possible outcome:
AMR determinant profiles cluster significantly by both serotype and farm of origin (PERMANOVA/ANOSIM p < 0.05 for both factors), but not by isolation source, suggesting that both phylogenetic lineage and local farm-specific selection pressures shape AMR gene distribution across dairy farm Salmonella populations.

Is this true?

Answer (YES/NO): YES